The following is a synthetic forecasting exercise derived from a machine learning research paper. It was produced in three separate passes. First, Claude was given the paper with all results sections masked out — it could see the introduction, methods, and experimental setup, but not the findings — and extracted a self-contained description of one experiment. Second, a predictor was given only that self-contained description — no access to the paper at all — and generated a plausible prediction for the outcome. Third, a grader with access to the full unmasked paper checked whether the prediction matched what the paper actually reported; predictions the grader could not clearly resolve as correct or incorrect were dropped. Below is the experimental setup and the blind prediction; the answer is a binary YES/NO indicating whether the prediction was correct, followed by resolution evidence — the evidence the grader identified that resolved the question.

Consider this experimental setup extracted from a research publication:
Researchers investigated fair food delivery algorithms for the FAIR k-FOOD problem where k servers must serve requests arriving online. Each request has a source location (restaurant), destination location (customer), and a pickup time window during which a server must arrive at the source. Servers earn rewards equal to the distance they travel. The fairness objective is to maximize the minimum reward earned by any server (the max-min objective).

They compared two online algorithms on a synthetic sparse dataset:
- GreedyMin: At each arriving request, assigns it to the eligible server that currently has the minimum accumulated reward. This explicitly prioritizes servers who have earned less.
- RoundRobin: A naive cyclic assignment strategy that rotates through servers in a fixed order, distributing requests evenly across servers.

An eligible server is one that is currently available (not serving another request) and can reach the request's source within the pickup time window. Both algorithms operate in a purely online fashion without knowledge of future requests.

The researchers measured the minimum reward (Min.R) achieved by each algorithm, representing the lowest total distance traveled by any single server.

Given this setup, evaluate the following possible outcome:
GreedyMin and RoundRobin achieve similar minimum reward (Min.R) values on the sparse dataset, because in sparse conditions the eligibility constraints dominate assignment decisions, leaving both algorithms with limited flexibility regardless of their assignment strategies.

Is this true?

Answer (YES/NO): NO